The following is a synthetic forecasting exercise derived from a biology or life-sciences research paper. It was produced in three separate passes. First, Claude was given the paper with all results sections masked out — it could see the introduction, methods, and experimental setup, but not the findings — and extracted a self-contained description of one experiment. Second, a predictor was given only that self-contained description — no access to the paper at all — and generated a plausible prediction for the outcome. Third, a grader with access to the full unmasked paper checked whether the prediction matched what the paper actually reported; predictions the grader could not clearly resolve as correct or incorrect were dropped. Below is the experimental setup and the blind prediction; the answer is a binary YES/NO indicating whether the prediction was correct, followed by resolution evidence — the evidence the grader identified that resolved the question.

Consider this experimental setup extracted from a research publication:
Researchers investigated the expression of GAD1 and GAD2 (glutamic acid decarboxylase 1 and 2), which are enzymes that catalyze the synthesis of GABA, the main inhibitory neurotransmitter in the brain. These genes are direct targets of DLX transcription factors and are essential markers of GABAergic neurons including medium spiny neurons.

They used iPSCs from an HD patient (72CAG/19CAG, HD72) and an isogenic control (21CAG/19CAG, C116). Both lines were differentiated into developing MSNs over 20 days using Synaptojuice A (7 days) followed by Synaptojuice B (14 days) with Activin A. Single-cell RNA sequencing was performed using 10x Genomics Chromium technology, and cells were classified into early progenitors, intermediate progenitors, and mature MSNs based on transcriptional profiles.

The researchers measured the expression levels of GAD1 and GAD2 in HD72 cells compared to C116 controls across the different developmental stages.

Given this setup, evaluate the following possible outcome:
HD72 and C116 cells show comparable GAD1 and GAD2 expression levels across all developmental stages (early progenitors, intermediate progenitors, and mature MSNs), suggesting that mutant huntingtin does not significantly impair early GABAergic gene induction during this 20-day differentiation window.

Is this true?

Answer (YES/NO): NO